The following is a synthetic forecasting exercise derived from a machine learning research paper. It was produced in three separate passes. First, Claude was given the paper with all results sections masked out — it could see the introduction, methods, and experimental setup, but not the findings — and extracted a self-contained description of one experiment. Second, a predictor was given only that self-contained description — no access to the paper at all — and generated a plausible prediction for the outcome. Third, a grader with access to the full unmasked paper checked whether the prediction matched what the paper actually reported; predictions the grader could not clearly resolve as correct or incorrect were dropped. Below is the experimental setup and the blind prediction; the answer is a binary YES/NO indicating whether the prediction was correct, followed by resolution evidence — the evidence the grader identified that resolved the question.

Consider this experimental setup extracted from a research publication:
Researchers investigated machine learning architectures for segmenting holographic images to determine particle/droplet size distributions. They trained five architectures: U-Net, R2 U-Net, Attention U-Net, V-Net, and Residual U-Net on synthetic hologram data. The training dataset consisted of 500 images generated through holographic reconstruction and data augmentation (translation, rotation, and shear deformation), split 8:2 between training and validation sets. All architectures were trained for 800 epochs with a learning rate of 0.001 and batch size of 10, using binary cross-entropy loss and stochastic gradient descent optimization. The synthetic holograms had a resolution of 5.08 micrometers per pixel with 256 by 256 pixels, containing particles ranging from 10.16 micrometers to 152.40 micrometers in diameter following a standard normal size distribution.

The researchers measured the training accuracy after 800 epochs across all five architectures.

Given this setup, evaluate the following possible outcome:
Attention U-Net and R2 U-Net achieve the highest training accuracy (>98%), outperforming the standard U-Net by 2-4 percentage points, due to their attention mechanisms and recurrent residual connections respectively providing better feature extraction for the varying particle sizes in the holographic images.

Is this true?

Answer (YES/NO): NO